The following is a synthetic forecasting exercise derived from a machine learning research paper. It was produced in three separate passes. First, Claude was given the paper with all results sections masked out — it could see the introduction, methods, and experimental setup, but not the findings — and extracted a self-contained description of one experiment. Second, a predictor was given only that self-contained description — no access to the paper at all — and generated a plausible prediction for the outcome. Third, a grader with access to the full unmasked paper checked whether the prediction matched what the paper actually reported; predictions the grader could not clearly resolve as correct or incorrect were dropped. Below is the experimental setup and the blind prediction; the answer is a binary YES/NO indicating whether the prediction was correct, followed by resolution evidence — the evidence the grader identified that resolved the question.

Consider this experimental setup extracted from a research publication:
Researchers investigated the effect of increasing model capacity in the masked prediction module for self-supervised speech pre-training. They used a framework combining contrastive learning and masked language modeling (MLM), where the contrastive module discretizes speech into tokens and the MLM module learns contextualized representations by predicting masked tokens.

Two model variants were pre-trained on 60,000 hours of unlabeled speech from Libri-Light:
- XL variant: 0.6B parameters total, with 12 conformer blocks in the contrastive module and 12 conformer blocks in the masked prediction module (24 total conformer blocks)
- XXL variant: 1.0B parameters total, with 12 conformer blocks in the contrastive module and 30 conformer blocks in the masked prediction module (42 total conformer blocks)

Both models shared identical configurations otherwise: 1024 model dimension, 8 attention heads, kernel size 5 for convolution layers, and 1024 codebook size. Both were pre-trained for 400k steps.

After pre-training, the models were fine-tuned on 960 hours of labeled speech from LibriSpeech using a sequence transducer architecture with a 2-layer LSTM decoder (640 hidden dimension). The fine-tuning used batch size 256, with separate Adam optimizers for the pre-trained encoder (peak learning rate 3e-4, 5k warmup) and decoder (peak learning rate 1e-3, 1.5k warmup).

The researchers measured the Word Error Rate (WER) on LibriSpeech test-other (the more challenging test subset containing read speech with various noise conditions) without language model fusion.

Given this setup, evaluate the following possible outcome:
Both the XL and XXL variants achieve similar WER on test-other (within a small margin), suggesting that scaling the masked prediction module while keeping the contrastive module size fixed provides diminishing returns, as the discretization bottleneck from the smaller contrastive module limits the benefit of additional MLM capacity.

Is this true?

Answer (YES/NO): NO